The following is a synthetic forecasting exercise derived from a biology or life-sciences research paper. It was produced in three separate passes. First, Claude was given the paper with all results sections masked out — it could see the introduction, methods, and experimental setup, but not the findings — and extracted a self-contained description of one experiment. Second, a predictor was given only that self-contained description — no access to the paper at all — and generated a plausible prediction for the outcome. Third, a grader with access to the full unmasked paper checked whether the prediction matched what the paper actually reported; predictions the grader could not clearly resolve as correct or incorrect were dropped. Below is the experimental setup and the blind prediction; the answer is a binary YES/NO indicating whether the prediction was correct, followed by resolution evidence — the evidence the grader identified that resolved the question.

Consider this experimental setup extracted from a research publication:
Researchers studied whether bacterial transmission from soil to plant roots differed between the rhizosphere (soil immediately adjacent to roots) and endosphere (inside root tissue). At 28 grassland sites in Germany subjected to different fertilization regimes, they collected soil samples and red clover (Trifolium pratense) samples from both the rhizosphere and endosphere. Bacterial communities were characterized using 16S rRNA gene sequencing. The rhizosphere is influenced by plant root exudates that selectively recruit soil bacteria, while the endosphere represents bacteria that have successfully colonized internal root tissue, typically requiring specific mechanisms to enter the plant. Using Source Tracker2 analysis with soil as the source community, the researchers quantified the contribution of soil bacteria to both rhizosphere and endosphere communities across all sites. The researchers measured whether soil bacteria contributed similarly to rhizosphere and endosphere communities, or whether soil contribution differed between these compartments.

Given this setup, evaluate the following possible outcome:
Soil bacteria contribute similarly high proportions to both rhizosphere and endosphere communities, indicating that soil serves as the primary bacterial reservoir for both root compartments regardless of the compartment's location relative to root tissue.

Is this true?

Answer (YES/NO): NO